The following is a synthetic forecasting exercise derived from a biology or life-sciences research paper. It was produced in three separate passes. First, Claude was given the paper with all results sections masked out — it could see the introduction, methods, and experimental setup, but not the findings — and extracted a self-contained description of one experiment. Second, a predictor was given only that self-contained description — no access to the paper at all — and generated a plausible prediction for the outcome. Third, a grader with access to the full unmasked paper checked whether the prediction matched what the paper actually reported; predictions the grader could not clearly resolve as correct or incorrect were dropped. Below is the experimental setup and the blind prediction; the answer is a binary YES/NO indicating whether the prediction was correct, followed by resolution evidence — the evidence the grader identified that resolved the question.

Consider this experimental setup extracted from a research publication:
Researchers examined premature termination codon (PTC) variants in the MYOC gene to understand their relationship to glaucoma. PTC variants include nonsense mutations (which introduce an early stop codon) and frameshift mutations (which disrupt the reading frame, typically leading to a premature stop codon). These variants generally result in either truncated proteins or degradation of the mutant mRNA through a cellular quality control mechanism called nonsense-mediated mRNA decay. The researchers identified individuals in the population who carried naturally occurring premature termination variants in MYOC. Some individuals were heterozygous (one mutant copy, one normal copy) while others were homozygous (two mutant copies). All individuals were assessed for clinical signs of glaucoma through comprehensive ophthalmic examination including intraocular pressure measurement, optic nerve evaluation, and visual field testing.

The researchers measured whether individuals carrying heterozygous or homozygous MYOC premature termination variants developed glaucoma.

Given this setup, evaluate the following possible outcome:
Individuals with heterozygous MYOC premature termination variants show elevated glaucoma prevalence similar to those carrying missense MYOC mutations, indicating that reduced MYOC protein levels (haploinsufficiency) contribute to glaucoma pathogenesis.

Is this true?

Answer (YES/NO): NO